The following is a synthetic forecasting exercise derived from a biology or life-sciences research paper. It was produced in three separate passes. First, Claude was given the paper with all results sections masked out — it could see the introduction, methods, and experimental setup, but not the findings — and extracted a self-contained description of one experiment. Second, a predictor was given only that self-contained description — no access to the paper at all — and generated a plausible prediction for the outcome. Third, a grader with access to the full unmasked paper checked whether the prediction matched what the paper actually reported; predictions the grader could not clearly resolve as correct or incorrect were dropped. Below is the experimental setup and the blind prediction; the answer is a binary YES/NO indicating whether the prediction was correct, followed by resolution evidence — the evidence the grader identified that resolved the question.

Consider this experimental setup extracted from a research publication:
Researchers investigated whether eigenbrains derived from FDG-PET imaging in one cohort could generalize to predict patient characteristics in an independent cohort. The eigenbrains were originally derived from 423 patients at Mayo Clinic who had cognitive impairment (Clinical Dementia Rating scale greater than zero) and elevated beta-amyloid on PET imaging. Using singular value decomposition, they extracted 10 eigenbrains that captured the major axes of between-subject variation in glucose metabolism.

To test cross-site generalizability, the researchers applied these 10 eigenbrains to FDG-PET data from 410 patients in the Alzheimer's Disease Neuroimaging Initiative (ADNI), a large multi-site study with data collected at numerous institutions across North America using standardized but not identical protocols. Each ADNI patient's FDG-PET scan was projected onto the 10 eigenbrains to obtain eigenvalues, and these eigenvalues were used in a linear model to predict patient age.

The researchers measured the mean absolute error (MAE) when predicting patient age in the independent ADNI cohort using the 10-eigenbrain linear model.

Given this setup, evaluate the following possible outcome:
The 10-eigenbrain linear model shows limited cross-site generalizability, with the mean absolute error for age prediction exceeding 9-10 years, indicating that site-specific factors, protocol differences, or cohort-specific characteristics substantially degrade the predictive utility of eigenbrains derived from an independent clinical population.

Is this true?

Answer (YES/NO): NO